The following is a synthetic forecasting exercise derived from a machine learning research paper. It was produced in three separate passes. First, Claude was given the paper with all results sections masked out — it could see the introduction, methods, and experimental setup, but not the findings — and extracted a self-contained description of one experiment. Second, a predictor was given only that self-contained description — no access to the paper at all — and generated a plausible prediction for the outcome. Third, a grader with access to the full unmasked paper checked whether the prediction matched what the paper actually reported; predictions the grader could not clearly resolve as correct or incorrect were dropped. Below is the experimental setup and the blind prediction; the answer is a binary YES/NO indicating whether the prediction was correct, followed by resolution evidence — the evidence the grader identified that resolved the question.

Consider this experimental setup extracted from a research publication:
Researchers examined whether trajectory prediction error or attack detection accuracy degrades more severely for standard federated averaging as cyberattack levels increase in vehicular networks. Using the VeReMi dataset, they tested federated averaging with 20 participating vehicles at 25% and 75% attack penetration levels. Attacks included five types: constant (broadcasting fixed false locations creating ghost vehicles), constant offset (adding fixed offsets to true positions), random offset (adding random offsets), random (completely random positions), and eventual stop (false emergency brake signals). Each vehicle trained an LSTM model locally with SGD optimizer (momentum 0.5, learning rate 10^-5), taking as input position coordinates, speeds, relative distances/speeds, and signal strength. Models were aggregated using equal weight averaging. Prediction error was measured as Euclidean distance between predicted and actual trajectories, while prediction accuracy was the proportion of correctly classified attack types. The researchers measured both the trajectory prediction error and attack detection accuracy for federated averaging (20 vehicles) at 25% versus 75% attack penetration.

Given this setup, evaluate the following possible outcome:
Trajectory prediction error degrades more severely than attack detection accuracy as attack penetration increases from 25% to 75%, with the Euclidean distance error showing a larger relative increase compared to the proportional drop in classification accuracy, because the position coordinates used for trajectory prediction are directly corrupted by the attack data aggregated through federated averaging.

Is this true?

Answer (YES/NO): YES